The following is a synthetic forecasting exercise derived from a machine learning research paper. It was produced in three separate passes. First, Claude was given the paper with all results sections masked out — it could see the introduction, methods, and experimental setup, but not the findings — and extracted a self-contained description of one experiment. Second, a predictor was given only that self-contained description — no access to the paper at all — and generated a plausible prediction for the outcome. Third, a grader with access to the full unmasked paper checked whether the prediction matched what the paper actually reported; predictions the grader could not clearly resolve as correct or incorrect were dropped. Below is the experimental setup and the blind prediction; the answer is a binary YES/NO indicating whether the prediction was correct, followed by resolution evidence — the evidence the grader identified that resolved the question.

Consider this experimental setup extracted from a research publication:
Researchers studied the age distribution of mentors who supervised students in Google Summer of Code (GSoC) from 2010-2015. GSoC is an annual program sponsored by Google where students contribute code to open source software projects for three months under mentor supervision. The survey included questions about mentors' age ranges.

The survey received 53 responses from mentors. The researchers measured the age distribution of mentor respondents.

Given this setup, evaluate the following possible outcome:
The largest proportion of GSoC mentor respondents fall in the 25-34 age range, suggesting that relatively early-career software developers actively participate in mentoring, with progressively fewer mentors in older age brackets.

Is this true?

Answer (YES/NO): NO